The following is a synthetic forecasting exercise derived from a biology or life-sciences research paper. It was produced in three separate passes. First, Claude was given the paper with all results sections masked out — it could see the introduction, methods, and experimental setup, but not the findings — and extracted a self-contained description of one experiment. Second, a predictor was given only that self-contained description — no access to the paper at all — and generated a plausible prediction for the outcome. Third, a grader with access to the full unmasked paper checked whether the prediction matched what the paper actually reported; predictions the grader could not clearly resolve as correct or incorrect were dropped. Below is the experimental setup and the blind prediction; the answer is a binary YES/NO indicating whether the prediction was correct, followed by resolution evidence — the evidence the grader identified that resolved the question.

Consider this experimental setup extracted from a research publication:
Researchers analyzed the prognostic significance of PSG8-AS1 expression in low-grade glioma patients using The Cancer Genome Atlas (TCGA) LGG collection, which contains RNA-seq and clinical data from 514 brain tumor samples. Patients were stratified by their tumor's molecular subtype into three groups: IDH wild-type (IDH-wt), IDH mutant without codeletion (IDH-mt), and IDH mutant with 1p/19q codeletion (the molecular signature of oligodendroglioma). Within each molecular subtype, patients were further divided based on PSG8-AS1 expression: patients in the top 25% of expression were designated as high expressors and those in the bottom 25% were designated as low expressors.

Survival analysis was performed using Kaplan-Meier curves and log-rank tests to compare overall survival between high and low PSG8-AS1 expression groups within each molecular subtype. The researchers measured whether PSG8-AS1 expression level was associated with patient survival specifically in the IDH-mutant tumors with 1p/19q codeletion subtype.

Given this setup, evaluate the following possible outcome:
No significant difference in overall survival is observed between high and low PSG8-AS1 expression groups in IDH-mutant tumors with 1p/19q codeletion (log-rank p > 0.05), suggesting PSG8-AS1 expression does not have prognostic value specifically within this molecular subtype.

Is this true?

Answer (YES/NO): NO